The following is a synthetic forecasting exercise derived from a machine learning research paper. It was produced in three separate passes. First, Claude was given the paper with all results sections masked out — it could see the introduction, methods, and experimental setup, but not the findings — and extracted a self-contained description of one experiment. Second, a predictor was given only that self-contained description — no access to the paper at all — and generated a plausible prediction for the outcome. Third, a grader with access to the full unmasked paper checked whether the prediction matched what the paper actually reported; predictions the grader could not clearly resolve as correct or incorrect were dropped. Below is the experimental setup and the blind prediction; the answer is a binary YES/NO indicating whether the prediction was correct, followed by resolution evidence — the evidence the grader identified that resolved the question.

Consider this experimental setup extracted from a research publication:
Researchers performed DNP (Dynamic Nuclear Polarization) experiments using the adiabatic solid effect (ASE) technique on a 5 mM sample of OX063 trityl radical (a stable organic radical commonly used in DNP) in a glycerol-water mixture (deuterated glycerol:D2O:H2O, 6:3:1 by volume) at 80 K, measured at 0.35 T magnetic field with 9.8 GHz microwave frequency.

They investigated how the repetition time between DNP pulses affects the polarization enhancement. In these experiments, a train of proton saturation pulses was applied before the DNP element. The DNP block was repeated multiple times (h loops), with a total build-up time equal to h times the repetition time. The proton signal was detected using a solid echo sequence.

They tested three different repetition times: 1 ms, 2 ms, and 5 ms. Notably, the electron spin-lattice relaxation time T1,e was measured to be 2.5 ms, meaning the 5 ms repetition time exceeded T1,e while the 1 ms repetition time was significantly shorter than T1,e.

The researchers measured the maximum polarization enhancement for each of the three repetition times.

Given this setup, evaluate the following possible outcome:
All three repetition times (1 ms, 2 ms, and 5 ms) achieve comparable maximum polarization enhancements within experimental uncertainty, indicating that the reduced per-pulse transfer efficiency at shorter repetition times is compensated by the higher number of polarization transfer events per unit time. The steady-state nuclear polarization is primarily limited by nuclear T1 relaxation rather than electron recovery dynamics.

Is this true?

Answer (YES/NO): NO